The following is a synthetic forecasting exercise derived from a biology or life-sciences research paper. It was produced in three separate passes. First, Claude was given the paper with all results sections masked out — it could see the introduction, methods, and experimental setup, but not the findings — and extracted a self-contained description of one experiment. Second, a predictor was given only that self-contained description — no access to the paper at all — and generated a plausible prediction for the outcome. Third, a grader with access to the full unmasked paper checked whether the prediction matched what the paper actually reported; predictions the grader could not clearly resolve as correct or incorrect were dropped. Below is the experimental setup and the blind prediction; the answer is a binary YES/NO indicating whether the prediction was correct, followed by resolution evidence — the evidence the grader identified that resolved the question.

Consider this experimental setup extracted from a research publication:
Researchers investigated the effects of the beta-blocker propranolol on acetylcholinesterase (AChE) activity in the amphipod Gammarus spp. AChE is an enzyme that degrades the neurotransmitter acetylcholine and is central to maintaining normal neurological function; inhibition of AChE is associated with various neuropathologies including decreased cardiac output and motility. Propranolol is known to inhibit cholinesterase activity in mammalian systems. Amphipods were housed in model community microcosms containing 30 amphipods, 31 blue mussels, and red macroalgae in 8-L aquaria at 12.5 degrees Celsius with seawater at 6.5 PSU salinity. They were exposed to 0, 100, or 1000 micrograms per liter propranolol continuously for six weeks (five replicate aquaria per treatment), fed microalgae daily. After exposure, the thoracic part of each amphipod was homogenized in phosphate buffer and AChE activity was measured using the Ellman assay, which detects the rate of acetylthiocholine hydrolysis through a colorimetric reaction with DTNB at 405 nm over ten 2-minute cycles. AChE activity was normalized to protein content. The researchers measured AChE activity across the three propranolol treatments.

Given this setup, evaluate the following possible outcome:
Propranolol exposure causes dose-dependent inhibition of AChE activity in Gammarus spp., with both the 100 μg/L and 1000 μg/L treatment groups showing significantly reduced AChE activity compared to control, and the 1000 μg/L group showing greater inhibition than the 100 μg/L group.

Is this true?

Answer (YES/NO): NO